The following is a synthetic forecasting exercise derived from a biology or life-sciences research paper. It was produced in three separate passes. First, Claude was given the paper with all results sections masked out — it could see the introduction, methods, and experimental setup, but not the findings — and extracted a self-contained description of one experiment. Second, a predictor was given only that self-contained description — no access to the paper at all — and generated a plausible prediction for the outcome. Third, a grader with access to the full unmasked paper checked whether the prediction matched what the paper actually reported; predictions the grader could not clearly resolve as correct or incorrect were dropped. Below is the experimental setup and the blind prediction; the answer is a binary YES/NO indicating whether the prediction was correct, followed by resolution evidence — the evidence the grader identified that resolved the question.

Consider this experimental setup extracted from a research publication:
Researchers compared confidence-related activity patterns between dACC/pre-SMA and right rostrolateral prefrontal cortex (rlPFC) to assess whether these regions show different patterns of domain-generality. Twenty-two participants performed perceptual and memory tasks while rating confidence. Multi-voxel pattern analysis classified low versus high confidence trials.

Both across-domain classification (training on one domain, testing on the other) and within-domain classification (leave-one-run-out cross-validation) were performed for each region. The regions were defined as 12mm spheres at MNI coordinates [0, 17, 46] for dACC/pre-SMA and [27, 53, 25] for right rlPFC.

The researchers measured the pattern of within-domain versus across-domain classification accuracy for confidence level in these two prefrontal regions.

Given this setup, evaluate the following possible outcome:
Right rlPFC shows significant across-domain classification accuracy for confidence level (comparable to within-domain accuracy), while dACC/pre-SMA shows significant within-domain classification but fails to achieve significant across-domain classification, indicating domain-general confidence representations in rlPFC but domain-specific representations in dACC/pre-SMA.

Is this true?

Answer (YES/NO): NO